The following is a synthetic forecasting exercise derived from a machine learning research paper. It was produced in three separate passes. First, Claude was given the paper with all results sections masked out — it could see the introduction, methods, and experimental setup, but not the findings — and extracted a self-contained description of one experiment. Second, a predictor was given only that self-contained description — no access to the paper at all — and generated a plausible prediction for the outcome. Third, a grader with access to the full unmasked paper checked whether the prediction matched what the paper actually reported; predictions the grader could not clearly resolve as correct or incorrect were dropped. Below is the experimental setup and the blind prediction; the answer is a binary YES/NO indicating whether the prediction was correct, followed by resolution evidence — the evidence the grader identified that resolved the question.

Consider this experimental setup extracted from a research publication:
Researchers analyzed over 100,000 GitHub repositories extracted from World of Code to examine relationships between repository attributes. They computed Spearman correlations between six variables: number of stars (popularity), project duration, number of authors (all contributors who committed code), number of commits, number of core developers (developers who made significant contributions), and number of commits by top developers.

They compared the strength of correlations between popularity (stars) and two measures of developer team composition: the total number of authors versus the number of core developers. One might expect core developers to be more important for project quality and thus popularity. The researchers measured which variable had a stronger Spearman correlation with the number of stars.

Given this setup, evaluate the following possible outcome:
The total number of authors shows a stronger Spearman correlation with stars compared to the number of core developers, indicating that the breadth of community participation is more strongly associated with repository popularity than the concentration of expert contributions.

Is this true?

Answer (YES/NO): YES